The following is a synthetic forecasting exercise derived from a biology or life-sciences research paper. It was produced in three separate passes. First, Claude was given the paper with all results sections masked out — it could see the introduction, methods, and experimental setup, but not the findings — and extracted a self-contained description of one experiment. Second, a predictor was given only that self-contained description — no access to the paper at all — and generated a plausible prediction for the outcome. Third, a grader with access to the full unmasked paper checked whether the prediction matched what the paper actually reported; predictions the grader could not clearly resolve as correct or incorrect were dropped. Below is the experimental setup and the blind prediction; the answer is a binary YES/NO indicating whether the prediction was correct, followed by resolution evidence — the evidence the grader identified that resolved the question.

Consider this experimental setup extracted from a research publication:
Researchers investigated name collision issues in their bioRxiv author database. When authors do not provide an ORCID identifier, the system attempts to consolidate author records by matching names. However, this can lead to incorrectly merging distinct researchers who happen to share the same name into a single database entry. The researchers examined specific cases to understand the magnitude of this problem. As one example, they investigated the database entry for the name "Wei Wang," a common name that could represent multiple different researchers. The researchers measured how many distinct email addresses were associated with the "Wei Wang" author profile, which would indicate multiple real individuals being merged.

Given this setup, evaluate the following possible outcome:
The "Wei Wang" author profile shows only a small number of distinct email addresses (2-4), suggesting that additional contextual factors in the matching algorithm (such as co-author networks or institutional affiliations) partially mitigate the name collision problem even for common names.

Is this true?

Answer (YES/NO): NO